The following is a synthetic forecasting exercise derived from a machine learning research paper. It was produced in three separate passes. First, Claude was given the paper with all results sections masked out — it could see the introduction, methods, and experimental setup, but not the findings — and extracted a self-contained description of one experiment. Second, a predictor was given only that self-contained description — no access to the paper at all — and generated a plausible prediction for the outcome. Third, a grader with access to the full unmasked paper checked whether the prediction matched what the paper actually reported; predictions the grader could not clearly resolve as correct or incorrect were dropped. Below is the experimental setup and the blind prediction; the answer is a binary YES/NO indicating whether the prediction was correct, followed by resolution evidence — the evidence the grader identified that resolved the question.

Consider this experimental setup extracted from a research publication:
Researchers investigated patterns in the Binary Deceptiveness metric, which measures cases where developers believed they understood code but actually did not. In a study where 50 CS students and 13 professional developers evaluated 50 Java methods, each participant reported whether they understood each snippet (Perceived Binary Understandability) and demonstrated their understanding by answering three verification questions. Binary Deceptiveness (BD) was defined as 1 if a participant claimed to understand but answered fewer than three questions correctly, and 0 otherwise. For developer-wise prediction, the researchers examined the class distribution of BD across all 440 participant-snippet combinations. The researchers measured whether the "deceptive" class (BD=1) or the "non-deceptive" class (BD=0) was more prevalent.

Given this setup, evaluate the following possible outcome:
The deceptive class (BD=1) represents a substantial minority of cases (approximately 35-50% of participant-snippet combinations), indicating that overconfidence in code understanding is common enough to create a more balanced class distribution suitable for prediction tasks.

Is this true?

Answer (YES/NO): NO